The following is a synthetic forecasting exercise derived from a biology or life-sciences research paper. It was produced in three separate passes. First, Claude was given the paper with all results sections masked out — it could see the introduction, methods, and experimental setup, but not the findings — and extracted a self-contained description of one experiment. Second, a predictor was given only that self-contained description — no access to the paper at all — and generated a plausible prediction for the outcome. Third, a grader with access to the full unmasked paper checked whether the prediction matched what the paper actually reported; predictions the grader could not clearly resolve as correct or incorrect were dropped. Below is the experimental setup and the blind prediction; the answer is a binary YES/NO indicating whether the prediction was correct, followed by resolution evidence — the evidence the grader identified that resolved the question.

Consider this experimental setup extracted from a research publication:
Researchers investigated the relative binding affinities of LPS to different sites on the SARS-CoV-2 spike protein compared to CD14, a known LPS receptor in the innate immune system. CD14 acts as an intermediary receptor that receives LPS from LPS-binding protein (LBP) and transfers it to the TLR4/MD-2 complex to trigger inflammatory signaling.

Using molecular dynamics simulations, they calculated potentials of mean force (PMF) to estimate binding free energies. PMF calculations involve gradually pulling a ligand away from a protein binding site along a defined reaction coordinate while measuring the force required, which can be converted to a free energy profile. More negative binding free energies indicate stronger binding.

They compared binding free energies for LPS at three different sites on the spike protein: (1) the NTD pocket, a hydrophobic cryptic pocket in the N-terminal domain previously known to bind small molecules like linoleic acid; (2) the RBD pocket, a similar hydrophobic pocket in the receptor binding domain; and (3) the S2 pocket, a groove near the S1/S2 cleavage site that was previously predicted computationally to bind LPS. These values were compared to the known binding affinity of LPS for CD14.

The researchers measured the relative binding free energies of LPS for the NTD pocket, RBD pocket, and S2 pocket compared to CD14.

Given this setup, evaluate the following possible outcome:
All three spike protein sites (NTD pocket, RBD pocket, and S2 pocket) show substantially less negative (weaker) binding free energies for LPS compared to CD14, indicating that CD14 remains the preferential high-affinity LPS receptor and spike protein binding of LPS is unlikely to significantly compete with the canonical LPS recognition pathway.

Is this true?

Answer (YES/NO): NO